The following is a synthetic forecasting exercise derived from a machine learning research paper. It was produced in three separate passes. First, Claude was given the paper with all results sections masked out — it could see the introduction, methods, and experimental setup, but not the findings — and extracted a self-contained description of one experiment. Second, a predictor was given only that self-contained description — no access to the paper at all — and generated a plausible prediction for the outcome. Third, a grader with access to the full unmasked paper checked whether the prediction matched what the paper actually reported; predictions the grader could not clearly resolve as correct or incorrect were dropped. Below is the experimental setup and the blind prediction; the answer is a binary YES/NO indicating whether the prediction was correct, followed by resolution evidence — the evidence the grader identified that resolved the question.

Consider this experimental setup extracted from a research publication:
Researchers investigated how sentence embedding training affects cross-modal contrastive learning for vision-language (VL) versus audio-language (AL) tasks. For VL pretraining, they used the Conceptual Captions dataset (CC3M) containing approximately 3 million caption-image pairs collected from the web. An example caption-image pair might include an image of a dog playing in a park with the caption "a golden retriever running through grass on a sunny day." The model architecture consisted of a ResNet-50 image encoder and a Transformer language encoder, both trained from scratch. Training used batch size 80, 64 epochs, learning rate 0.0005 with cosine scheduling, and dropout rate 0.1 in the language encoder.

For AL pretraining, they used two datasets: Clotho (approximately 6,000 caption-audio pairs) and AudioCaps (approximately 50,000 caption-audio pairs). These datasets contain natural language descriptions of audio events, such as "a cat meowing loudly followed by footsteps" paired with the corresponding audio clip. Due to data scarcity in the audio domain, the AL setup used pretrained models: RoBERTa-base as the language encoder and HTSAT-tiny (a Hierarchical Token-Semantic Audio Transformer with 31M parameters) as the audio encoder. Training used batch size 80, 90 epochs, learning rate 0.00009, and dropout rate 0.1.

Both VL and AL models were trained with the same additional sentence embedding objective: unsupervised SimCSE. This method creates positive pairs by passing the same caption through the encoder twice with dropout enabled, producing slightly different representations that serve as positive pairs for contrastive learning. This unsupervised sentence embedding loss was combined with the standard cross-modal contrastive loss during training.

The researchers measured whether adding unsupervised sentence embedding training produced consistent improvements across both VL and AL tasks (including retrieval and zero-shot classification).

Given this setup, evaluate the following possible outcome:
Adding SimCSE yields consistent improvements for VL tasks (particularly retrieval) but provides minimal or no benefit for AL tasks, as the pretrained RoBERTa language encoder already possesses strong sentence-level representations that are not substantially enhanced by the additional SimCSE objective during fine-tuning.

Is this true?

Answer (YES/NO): YES